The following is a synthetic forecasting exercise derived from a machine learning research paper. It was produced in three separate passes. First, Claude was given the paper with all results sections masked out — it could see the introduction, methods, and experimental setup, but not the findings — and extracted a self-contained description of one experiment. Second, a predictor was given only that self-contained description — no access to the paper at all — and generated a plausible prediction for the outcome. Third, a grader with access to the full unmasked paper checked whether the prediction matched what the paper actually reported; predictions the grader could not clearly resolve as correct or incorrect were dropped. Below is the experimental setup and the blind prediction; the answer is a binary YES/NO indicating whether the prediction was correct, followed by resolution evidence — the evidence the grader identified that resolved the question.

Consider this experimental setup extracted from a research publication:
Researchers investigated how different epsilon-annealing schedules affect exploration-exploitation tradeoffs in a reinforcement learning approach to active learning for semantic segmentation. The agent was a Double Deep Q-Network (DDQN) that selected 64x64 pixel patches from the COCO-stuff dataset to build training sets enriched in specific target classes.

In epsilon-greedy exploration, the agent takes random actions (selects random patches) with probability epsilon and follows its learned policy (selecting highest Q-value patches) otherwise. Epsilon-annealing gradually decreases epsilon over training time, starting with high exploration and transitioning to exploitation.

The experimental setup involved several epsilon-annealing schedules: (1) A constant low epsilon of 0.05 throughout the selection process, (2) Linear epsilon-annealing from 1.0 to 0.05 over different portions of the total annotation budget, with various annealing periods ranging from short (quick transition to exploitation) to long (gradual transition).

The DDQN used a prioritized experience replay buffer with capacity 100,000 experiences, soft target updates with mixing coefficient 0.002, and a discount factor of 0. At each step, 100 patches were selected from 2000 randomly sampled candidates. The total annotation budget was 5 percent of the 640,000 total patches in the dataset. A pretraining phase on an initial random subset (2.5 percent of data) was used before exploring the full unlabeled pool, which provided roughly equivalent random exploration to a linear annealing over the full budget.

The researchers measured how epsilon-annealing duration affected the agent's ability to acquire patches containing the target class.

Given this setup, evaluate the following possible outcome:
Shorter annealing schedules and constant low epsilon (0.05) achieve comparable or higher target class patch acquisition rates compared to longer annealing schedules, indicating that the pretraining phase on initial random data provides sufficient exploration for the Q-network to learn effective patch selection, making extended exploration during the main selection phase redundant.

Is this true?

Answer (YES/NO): NO